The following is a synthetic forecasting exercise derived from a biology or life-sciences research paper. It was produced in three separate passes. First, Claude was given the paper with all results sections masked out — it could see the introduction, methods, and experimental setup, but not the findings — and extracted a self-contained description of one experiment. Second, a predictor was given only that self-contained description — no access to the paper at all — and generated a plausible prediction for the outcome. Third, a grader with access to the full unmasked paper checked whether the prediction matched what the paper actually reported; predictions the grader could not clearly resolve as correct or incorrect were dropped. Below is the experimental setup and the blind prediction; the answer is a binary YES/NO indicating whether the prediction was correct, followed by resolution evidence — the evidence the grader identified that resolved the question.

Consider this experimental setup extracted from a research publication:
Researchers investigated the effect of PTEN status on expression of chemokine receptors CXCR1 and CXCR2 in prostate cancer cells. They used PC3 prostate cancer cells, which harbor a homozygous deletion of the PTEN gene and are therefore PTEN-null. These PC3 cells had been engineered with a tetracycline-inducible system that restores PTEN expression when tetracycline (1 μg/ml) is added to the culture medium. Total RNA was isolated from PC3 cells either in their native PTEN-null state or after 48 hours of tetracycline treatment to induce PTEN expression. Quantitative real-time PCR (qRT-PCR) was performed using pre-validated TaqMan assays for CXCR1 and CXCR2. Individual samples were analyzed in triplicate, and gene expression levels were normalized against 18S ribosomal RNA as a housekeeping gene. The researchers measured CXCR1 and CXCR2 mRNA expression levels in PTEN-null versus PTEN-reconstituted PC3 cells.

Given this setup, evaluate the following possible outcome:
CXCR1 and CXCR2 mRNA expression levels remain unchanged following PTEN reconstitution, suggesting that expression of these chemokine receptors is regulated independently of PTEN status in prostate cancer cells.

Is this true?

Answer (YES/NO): YES